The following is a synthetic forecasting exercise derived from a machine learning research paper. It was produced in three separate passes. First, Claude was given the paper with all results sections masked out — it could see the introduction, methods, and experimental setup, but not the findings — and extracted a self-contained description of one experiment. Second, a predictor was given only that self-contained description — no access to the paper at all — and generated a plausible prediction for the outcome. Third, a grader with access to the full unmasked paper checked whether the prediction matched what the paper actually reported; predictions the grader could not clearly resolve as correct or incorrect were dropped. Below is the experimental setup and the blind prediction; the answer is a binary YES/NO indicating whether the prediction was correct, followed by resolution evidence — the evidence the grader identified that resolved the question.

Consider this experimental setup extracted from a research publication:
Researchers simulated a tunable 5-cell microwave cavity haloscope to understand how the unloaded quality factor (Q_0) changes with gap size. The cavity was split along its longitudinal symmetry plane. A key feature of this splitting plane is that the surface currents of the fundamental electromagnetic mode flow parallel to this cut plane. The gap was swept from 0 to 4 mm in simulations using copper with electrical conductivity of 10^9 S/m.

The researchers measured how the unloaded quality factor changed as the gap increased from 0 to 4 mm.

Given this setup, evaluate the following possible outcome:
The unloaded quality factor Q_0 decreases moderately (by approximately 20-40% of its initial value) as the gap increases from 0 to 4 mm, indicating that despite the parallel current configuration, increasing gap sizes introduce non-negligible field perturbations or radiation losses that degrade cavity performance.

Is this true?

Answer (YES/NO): NO